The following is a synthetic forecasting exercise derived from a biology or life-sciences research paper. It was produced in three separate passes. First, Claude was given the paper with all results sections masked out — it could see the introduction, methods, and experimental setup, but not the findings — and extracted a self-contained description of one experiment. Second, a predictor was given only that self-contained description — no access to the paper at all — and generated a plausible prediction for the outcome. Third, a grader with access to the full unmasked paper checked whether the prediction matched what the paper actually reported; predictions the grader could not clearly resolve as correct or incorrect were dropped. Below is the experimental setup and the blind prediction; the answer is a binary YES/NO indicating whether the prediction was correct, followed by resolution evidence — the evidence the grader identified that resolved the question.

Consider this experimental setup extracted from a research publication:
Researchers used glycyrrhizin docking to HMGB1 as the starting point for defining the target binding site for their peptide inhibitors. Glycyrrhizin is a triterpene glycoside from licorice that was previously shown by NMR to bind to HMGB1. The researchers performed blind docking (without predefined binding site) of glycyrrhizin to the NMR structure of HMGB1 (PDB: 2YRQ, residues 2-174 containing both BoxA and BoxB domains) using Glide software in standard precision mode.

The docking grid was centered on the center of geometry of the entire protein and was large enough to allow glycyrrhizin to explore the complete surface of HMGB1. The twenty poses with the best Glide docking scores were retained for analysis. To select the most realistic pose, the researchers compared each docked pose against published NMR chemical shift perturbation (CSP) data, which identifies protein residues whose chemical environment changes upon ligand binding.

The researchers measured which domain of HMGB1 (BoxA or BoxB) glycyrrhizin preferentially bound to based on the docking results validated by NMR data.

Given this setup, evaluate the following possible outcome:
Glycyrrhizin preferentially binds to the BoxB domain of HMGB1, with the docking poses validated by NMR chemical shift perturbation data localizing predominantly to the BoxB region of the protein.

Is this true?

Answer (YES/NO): NO